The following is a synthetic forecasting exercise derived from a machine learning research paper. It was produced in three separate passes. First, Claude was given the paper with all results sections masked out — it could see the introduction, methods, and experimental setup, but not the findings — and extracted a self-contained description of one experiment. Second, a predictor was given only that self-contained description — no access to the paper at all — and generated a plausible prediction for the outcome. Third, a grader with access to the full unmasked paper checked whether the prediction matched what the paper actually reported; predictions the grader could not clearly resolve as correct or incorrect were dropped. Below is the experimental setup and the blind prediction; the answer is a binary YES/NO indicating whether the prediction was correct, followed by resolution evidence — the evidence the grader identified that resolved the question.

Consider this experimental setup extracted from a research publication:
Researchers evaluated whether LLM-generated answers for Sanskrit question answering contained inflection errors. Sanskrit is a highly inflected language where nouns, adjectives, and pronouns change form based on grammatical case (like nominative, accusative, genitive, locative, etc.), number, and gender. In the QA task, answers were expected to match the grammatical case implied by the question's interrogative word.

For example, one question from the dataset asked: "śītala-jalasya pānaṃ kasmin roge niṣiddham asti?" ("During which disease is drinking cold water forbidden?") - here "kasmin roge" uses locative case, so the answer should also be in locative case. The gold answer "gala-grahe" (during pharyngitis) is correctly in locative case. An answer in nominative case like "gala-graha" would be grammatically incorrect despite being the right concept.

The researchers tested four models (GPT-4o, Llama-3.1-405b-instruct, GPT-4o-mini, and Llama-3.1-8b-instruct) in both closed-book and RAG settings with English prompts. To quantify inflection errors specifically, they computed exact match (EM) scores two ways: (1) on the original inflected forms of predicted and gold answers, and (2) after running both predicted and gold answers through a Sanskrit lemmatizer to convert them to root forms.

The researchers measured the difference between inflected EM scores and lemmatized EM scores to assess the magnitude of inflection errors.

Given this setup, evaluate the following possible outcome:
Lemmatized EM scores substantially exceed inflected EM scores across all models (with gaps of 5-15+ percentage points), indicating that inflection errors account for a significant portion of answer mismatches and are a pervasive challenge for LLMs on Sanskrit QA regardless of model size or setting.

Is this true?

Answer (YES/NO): NO